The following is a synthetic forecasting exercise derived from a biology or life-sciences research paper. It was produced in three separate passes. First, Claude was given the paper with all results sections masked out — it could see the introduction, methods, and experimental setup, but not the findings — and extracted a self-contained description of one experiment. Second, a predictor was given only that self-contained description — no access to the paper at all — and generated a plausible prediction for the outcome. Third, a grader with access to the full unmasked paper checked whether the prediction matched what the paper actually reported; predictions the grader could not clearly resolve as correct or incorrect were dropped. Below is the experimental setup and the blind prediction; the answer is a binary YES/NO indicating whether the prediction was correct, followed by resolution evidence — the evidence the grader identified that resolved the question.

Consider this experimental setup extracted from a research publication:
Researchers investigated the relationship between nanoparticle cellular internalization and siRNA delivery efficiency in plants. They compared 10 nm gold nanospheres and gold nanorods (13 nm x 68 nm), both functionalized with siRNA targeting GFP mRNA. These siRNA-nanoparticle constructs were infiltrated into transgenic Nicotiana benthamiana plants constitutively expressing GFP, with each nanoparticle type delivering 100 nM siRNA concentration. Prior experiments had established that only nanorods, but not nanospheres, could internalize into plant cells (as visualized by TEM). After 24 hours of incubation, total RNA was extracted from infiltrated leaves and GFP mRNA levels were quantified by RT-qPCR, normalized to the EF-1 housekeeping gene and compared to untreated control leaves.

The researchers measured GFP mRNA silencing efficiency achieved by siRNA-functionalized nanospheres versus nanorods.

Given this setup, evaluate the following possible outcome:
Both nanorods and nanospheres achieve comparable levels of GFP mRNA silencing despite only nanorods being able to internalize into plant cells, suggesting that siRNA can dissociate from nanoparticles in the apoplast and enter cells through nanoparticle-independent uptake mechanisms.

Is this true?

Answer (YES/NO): NO